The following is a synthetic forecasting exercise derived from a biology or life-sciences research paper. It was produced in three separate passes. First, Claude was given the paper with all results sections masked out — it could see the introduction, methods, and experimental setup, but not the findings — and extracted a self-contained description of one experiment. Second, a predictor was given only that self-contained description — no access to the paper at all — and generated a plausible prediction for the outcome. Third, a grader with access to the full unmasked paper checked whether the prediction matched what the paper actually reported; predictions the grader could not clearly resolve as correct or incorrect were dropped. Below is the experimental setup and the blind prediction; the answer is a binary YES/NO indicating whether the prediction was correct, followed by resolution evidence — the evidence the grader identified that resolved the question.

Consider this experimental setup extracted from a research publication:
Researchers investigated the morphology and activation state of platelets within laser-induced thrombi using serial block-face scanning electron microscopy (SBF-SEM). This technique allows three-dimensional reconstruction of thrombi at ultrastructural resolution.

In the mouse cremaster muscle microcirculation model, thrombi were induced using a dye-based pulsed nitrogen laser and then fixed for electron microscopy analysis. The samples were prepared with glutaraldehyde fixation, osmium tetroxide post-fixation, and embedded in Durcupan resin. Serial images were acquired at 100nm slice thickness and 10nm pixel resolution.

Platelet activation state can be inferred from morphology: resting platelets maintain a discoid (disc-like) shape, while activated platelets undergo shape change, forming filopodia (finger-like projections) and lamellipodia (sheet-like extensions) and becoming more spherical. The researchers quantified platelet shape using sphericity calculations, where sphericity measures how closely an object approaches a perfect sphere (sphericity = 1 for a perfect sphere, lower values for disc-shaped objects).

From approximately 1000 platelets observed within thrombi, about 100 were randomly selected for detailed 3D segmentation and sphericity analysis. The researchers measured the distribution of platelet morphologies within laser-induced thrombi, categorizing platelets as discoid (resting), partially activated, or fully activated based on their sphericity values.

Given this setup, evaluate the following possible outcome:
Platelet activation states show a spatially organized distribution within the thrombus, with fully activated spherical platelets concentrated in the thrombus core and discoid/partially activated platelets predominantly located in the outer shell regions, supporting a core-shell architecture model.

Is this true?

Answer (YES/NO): NO